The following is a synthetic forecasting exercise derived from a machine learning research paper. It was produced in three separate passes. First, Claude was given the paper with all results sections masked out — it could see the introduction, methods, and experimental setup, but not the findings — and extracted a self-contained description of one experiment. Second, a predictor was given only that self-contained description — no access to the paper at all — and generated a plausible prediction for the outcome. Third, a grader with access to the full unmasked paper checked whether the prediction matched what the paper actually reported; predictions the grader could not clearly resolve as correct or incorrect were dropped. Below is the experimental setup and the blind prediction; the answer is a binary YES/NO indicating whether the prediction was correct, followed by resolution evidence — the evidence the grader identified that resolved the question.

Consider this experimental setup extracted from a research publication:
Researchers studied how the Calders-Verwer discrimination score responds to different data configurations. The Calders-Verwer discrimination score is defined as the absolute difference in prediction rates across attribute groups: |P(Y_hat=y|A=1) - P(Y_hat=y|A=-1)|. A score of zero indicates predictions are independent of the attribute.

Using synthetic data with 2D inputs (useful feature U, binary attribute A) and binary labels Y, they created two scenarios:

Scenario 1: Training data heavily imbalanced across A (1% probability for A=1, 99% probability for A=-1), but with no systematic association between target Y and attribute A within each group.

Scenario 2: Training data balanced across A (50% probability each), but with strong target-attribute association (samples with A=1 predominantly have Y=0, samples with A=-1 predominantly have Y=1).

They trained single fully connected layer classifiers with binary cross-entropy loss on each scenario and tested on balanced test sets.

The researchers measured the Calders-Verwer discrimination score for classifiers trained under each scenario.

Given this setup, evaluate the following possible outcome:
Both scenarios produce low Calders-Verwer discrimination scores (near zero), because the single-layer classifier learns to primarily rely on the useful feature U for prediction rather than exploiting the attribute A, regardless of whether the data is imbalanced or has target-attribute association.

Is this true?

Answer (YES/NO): NO